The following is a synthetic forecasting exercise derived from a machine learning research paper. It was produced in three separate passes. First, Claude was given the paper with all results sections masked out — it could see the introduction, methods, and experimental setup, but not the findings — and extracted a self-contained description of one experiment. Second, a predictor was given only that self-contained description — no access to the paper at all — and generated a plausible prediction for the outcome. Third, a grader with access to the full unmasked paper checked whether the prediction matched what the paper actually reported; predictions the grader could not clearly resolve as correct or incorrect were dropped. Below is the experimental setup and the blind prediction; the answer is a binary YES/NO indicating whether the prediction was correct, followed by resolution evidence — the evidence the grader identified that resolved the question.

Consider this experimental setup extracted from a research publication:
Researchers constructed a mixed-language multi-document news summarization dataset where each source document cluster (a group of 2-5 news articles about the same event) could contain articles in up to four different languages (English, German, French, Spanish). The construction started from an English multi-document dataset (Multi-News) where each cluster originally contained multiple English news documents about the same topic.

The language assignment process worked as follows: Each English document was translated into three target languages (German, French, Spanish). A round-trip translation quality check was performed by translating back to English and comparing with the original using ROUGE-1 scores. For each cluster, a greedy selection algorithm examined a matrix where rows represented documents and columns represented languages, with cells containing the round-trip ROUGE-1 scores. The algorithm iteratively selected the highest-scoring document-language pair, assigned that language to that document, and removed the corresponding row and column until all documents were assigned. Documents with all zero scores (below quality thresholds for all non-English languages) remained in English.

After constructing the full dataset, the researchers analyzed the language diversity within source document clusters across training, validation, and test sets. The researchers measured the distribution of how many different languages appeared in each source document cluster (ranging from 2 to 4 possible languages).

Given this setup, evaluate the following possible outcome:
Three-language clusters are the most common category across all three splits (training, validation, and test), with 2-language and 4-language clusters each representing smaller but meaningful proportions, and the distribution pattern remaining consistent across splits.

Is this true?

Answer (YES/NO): NO